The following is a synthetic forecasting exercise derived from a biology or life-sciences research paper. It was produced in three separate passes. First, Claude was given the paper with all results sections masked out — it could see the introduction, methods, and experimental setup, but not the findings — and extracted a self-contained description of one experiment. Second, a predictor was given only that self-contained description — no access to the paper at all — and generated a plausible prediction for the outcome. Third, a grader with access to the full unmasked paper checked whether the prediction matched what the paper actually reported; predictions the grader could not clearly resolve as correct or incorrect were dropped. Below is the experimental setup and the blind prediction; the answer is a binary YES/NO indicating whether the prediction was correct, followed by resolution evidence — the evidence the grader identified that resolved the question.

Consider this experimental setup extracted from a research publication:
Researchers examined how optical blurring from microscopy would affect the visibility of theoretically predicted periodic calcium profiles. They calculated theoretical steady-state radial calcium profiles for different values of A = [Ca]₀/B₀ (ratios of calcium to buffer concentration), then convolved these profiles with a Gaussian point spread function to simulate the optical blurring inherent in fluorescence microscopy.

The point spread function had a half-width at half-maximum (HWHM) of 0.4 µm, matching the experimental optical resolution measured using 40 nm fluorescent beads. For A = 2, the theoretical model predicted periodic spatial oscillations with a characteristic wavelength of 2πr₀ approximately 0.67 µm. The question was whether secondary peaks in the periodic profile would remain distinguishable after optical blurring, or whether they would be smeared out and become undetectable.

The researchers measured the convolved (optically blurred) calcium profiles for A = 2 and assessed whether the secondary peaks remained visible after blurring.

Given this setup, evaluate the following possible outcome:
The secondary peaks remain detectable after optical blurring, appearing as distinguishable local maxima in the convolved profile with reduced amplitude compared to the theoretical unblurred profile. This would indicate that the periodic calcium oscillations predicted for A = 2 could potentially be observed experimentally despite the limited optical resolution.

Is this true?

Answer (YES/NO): YES